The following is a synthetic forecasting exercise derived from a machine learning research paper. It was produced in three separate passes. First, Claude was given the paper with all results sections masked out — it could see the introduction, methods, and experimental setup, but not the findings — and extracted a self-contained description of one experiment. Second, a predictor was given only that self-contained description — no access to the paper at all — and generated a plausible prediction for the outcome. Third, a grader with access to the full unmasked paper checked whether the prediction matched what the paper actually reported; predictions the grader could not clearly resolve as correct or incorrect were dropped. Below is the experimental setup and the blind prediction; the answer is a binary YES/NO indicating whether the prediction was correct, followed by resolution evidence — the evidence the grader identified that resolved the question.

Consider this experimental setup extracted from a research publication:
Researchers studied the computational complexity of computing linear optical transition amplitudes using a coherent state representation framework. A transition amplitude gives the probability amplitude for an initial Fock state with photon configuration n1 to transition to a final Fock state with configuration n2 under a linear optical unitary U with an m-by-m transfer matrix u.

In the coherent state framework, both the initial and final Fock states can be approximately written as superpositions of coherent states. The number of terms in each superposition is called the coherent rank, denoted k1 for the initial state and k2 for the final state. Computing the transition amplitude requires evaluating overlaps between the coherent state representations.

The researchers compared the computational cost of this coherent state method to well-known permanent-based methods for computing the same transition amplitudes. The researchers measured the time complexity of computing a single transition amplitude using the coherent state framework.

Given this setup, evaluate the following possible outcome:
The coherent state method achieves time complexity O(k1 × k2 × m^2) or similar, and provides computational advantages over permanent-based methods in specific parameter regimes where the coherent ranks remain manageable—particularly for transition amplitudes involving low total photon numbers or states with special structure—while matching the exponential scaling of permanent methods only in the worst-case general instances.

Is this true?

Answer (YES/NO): NO